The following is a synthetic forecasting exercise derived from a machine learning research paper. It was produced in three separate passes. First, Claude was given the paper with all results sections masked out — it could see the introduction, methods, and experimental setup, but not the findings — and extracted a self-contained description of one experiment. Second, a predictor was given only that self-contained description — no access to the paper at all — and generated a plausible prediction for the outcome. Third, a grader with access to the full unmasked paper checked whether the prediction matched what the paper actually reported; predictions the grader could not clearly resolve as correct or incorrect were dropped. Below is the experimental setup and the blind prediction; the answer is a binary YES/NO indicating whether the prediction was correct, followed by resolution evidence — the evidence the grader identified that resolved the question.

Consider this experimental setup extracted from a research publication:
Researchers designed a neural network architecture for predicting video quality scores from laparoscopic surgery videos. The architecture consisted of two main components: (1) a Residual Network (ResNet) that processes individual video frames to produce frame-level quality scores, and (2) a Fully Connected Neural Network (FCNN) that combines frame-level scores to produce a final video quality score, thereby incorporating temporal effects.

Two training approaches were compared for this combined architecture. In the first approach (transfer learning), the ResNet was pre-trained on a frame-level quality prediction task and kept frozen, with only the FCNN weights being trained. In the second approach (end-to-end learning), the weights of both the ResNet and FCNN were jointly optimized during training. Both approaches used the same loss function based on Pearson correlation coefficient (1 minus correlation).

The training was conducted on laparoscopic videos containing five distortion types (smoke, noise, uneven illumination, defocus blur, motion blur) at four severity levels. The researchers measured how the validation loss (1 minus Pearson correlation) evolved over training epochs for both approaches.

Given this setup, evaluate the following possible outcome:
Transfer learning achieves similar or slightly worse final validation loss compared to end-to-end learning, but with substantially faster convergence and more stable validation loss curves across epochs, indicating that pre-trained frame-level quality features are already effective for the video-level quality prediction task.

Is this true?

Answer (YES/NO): NO